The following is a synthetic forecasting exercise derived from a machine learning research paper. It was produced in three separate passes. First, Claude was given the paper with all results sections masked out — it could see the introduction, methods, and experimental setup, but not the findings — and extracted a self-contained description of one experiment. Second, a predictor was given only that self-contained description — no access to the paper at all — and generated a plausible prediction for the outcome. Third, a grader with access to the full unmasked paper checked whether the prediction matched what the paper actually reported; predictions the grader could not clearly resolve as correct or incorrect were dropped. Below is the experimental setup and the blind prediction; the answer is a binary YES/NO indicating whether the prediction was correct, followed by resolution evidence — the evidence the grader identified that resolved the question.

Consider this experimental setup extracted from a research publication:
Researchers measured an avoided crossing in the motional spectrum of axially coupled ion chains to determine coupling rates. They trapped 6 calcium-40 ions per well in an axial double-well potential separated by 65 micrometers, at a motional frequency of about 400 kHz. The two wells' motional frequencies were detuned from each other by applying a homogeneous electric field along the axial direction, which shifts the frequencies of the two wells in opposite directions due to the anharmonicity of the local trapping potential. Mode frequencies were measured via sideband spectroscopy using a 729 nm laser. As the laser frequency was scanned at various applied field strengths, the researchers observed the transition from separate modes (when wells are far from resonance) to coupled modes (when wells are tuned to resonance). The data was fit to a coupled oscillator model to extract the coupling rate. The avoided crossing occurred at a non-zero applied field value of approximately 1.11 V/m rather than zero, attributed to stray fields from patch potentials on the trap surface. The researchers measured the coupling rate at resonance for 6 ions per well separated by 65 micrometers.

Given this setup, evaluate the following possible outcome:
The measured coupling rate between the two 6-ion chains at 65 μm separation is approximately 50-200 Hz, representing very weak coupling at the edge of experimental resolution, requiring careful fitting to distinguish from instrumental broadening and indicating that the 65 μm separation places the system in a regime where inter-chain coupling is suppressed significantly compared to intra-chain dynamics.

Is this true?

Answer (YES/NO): NO